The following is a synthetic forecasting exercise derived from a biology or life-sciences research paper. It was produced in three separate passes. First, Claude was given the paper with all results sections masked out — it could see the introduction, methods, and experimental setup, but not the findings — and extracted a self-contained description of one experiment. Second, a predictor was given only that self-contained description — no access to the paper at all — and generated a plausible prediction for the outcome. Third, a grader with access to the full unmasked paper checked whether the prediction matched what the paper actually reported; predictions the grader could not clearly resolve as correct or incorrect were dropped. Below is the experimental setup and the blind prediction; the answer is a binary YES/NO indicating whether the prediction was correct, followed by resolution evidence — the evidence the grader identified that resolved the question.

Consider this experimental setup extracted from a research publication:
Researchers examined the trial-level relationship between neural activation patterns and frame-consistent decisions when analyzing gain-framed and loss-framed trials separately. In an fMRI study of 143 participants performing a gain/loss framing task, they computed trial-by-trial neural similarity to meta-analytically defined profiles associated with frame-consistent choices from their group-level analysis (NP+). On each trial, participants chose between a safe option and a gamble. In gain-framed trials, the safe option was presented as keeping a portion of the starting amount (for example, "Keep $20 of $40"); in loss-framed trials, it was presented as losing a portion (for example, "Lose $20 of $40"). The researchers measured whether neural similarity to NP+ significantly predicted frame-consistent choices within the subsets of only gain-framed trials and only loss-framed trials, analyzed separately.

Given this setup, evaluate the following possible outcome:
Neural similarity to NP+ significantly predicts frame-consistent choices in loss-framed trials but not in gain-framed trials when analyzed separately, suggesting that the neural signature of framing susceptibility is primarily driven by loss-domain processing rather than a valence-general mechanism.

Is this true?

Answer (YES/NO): NO